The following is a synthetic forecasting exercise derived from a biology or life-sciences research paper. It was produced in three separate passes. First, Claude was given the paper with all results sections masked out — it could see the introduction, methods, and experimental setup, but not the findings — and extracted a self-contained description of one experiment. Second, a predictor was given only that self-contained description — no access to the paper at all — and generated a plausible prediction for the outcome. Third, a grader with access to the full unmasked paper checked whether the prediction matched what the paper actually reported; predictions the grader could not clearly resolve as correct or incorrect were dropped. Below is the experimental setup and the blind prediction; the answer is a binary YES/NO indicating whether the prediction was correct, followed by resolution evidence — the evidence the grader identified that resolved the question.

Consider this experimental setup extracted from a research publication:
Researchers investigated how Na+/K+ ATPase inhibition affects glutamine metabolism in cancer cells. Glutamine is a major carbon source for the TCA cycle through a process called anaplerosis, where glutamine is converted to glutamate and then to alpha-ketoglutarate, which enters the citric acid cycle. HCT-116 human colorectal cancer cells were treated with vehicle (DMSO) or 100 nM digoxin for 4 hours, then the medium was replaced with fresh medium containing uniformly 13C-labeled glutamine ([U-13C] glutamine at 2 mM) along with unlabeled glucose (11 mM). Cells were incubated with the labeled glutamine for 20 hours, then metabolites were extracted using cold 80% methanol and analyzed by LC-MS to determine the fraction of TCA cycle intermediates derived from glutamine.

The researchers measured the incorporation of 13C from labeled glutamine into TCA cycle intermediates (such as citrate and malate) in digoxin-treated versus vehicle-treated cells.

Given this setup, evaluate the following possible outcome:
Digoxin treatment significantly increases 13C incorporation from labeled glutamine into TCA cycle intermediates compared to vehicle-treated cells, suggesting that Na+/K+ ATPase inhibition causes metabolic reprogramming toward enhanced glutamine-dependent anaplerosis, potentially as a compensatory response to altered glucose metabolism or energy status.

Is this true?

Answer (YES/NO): NO